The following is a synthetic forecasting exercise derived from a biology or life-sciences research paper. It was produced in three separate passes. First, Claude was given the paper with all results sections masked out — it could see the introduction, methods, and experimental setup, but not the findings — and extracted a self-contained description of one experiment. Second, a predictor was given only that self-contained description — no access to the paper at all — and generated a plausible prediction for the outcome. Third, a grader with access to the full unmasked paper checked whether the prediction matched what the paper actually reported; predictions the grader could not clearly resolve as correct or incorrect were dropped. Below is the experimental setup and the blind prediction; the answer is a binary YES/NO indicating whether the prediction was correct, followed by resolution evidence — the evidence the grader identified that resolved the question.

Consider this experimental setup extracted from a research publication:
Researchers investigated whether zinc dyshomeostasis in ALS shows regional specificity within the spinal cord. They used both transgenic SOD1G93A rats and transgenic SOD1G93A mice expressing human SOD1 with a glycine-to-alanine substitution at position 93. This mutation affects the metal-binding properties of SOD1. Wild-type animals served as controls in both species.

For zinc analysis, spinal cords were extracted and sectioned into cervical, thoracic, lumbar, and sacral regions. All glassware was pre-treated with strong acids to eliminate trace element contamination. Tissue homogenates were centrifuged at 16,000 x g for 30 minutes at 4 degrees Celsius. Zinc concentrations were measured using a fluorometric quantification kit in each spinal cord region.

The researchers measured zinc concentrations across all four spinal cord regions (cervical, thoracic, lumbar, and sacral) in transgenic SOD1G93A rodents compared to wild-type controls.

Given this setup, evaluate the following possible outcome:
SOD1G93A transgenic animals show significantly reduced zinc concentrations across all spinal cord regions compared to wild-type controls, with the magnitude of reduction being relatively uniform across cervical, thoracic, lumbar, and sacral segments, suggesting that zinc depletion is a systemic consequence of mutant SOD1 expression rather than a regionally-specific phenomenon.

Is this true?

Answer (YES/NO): NO